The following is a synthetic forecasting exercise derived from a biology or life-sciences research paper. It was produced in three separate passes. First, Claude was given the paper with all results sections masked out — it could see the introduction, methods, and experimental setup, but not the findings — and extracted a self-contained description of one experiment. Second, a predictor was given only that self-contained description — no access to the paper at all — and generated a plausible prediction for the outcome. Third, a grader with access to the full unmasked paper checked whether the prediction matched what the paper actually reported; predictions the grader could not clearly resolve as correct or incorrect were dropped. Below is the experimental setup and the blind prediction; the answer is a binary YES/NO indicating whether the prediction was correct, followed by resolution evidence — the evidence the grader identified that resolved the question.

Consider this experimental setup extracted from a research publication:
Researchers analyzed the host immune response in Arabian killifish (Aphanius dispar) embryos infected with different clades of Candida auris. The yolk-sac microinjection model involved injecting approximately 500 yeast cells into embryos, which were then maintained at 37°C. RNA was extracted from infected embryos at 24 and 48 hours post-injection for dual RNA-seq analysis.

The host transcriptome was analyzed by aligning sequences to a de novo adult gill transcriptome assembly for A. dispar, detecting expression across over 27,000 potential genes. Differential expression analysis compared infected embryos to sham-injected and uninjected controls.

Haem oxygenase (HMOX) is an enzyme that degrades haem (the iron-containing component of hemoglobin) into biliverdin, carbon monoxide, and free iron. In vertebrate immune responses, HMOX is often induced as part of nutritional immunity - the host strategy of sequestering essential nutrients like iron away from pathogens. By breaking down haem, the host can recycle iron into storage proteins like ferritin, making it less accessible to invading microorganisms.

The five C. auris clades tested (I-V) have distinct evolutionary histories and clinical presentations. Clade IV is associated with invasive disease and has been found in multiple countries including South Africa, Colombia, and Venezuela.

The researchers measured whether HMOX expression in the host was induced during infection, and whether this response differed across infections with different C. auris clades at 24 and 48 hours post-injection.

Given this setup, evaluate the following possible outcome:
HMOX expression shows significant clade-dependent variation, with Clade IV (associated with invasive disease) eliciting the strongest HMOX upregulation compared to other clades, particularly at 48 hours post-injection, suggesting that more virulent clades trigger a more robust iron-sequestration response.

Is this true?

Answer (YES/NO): YES